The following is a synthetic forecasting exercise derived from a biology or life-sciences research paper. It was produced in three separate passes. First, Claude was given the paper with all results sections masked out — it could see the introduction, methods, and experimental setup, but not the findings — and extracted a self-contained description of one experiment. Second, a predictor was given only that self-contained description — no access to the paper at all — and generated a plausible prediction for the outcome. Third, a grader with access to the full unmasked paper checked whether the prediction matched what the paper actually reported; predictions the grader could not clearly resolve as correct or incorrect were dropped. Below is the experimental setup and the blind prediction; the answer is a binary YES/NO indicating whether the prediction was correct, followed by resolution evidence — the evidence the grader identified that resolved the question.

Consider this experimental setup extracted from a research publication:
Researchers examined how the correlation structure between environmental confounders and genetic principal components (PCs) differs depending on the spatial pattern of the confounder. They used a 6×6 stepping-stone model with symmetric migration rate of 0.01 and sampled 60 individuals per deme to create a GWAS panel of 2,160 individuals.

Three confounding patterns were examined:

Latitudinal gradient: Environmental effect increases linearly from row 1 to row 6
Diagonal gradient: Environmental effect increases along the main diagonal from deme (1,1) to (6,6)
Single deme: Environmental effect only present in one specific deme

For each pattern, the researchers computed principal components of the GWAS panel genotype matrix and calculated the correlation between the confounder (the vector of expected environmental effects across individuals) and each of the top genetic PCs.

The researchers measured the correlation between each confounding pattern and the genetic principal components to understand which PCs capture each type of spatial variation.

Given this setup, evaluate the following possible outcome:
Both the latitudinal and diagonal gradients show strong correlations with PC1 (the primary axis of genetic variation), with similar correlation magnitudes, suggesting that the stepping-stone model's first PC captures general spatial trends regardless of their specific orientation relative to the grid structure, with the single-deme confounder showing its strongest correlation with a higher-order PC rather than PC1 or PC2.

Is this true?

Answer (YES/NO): NO